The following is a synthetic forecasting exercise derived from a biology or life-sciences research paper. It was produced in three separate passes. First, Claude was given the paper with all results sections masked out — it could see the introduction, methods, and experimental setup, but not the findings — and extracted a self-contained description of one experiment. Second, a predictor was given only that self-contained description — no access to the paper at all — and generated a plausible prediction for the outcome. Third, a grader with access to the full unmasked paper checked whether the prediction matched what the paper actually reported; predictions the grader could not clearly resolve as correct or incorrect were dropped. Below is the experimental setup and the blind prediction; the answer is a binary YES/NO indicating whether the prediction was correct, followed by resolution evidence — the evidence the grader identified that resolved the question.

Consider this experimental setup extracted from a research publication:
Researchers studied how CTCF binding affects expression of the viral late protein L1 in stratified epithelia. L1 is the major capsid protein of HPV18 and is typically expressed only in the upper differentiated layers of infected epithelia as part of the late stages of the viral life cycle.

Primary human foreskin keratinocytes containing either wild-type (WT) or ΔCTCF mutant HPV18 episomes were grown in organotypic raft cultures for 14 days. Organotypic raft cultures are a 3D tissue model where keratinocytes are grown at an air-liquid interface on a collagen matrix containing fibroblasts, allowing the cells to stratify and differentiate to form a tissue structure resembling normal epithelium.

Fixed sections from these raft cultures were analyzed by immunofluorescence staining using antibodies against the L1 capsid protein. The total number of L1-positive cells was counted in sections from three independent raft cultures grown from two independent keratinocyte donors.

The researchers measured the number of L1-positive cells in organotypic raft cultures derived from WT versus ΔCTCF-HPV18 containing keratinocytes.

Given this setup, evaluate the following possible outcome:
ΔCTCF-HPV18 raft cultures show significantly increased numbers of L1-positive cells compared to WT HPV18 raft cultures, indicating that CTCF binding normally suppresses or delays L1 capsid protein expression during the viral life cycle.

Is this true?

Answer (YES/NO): NO